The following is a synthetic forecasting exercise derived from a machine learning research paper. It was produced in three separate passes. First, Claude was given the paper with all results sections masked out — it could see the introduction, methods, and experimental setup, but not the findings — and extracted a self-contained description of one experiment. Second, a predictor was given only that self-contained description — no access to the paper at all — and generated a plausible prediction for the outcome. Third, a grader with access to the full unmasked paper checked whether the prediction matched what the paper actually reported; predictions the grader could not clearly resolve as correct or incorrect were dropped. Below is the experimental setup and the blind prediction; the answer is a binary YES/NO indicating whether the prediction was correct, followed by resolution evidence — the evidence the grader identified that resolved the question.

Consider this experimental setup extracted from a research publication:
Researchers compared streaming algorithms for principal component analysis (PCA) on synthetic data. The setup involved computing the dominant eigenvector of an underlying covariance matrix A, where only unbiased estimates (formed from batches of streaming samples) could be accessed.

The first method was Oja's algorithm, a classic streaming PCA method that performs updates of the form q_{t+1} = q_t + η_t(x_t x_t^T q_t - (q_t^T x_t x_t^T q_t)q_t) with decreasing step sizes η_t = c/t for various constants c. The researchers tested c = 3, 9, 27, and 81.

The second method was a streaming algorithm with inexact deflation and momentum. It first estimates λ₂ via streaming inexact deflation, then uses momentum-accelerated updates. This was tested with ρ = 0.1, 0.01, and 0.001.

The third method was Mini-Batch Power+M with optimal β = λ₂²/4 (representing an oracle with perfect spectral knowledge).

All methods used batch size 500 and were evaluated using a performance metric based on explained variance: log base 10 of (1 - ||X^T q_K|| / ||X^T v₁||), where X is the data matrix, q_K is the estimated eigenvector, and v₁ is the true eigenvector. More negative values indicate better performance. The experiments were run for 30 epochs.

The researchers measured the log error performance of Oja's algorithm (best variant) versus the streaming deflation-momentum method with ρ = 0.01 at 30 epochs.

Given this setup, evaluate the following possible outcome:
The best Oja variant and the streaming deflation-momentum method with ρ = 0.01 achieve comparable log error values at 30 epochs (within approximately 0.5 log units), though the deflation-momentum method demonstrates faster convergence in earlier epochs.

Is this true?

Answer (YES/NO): NO